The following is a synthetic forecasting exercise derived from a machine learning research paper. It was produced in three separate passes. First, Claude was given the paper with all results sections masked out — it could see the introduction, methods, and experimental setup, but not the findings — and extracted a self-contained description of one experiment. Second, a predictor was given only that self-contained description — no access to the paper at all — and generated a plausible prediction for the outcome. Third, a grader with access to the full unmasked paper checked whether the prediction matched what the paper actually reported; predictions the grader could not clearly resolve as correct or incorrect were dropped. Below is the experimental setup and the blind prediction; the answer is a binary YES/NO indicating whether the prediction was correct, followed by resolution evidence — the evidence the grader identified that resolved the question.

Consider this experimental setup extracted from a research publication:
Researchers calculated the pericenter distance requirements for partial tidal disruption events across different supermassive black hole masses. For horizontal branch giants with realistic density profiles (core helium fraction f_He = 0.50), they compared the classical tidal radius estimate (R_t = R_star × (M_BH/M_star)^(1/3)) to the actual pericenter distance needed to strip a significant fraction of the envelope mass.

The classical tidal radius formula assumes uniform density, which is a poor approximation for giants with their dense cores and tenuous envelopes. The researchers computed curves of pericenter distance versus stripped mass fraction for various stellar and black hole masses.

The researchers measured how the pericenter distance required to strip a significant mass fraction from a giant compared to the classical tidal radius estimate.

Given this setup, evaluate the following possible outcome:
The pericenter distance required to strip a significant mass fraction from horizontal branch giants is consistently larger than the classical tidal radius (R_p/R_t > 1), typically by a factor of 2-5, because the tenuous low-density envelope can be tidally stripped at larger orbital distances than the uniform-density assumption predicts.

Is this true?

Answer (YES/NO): NO